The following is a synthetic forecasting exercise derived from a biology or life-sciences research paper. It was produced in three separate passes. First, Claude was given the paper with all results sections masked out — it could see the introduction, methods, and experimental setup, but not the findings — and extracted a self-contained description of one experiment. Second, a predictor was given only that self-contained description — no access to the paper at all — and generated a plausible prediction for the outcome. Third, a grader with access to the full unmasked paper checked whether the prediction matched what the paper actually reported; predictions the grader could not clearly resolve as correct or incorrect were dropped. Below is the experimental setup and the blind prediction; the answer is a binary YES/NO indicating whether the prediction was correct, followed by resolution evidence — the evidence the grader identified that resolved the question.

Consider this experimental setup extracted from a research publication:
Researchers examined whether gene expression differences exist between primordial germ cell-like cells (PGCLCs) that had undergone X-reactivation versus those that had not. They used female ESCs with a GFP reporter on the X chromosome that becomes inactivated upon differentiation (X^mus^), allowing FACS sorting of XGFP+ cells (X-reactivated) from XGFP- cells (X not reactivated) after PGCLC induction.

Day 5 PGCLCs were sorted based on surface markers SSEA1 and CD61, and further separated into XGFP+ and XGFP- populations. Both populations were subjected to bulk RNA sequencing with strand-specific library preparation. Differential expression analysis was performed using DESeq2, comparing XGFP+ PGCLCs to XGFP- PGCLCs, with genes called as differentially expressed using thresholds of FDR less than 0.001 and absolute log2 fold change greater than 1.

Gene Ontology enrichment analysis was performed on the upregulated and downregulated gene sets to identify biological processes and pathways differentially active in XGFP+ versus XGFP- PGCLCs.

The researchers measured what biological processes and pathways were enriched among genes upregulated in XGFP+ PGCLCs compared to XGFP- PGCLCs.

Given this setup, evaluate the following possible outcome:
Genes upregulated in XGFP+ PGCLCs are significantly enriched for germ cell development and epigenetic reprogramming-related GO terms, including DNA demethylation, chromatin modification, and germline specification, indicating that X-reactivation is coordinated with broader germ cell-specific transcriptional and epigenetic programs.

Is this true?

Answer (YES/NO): NO